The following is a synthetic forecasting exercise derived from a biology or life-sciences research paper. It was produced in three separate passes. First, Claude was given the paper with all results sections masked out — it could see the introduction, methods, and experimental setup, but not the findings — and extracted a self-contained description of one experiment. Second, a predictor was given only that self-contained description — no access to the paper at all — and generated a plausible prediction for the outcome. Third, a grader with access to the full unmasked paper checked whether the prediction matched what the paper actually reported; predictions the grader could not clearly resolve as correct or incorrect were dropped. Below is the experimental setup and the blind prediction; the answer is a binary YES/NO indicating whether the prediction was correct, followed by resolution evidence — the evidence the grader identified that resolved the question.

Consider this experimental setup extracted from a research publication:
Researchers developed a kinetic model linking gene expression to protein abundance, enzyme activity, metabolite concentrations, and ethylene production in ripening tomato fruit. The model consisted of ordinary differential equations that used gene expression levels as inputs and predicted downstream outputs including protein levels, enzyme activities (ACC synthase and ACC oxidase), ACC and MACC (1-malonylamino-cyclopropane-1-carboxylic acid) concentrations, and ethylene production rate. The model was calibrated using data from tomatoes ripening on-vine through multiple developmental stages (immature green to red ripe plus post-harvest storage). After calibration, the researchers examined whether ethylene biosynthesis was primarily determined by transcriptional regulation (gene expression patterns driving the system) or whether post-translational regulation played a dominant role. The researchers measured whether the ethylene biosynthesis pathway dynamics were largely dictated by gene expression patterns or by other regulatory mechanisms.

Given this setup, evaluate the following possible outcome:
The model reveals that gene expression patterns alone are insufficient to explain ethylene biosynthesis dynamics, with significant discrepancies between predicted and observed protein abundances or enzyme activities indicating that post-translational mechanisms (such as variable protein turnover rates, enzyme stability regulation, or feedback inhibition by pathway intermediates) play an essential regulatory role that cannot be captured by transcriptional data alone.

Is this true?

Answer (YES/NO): NO